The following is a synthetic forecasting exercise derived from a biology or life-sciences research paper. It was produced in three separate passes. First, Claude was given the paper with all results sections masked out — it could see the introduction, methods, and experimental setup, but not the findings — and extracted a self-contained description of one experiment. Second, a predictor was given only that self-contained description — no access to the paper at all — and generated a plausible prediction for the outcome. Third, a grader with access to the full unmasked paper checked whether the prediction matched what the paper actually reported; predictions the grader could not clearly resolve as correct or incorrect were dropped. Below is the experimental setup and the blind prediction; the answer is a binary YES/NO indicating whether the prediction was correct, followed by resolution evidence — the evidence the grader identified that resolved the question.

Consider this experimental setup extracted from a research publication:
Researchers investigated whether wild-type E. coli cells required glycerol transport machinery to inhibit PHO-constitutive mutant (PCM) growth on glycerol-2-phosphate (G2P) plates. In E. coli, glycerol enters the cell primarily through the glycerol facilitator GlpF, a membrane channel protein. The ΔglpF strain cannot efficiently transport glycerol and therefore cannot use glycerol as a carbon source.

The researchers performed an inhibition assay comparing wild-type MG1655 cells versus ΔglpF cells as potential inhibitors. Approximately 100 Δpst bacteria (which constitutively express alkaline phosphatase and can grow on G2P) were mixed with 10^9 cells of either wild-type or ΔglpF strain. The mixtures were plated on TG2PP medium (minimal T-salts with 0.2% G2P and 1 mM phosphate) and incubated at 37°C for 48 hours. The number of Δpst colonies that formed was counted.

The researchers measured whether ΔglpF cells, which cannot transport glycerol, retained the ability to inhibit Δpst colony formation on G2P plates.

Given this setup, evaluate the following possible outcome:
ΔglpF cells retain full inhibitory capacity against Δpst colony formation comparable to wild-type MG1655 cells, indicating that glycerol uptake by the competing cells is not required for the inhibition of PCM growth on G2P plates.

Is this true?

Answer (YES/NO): NO